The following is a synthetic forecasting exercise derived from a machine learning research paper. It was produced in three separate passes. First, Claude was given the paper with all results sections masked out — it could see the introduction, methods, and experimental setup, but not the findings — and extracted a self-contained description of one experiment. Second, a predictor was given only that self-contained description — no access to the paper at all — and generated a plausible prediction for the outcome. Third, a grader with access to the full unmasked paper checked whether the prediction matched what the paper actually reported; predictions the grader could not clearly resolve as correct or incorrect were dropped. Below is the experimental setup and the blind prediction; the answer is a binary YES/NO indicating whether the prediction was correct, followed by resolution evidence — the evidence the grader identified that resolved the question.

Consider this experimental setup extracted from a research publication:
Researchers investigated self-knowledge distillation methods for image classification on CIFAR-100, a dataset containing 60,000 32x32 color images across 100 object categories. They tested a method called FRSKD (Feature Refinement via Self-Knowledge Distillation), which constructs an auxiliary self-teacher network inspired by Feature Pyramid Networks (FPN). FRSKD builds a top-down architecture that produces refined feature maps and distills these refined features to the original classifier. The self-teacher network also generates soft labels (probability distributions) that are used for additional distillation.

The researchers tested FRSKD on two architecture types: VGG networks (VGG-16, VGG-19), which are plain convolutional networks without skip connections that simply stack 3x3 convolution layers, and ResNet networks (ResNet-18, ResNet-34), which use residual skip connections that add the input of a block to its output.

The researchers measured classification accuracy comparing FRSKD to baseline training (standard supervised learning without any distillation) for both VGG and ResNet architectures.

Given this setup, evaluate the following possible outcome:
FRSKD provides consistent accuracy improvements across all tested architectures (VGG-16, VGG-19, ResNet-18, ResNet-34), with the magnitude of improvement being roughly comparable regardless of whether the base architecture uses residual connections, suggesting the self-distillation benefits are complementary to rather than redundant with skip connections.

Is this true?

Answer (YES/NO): NO